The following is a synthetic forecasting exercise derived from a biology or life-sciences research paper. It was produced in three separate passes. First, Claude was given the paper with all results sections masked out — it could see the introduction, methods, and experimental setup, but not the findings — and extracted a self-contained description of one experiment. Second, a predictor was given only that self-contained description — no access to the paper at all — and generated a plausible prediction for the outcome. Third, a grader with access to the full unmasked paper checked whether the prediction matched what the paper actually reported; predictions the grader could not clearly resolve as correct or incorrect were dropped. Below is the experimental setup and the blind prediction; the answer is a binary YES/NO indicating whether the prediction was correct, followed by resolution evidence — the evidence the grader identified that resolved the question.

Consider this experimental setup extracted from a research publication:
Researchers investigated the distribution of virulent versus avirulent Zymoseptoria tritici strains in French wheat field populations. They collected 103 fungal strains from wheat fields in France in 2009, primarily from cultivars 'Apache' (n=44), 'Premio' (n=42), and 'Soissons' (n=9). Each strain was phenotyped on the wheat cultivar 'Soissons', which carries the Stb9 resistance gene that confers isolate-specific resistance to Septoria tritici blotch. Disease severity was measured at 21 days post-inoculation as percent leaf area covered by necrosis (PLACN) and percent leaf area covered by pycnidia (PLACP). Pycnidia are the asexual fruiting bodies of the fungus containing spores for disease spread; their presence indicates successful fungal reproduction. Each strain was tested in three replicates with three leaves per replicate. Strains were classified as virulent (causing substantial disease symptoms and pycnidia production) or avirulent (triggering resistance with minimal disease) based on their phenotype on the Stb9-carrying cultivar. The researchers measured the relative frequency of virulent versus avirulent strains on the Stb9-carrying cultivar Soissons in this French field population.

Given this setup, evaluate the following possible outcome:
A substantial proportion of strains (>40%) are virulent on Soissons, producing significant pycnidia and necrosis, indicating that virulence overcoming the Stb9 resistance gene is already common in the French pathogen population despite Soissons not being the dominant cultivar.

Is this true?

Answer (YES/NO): YES